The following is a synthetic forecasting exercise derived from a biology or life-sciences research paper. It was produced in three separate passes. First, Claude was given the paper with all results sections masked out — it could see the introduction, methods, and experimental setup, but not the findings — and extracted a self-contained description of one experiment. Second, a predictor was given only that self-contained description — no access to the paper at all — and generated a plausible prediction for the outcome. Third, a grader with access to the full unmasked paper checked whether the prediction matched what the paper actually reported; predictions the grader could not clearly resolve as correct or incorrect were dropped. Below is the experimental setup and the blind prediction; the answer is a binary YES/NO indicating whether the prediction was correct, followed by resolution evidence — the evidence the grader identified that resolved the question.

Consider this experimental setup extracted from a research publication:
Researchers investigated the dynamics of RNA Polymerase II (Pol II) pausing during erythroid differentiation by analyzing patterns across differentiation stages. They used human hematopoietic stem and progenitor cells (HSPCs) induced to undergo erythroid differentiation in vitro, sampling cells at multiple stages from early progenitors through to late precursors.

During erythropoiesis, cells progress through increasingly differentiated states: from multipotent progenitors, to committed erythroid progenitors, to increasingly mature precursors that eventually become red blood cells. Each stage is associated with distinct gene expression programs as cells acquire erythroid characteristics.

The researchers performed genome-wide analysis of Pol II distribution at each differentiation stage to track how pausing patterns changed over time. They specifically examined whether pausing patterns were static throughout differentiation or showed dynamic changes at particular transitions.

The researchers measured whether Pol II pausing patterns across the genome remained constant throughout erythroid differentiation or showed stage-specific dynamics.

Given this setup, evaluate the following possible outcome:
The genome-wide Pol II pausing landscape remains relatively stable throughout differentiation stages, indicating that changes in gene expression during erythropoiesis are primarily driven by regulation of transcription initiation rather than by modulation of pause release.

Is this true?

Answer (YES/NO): NO